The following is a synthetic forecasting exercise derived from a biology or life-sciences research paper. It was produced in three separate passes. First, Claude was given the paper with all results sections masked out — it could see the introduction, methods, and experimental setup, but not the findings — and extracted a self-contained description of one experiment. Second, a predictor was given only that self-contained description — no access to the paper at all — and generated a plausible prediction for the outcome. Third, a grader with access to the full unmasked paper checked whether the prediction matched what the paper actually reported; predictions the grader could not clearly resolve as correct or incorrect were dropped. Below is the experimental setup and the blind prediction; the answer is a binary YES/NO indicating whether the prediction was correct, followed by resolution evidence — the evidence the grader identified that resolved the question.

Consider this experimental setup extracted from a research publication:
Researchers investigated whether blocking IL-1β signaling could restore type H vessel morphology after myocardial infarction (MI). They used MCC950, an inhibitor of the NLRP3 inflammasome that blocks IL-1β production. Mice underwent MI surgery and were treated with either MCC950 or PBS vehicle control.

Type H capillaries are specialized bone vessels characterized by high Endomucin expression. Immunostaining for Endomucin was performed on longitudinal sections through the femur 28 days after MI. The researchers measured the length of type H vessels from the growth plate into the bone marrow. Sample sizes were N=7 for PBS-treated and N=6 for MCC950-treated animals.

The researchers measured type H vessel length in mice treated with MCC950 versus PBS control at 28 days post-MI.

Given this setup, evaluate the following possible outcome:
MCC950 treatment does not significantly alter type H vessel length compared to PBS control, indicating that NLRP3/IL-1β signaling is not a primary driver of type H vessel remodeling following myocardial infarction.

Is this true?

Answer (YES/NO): NO